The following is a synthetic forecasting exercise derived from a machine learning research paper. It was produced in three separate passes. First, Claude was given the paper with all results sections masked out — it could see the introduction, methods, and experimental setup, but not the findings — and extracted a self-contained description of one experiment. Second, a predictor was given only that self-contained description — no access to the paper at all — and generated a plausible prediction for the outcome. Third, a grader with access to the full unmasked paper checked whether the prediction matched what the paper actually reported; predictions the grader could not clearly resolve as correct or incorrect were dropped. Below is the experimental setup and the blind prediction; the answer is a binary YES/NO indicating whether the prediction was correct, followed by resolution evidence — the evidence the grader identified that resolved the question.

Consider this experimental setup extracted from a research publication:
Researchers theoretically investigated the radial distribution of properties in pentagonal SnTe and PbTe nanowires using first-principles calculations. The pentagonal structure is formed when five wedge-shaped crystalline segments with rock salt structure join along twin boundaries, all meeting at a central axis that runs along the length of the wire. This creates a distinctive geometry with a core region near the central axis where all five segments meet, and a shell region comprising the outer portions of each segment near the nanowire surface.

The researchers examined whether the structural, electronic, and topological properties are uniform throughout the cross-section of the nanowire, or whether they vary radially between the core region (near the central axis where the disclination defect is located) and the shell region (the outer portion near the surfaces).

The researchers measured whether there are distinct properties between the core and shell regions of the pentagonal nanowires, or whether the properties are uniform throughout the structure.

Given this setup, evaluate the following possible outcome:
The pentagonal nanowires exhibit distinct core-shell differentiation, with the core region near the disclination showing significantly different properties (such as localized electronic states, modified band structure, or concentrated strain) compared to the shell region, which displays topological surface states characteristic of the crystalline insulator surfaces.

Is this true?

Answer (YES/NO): NO